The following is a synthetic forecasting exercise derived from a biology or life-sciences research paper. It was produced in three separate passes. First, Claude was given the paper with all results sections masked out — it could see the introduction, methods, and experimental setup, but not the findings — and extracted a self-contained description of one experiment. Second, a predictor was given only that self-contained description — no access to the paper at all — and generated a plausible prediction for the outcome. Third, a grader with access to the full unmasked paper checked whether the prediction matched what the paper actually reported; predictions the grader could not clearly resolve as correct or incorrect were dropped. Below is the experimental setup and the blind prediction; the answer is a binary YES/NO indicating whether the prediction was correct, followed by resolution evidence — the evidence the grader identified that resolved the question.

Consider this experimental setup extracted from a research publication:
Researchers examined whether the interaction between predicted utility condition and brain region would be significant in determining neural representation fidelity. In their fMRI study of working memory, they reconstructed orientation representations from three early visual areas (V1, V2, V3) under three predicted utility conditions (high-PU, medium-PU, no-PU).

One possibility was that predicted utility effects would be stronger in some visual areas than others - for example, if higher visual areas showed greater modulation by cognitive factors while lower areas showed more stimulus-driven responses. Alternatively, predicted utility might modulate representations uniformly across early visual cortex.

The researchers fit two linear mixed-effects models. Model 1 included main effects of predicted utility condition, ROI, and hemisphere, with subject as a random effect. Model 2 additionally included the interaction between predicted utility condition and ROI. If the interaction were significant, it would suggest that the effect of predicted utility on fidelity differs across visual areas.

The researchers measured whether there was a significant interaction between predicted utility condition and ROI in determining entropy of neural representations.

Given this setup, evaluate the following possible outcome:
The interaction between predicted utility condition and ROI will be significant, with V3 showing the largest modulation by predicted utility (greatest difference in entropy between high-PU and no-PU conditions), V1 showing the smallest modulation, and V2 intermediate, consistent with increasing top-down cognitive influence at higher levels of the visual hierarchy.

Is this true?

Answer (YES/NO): NO